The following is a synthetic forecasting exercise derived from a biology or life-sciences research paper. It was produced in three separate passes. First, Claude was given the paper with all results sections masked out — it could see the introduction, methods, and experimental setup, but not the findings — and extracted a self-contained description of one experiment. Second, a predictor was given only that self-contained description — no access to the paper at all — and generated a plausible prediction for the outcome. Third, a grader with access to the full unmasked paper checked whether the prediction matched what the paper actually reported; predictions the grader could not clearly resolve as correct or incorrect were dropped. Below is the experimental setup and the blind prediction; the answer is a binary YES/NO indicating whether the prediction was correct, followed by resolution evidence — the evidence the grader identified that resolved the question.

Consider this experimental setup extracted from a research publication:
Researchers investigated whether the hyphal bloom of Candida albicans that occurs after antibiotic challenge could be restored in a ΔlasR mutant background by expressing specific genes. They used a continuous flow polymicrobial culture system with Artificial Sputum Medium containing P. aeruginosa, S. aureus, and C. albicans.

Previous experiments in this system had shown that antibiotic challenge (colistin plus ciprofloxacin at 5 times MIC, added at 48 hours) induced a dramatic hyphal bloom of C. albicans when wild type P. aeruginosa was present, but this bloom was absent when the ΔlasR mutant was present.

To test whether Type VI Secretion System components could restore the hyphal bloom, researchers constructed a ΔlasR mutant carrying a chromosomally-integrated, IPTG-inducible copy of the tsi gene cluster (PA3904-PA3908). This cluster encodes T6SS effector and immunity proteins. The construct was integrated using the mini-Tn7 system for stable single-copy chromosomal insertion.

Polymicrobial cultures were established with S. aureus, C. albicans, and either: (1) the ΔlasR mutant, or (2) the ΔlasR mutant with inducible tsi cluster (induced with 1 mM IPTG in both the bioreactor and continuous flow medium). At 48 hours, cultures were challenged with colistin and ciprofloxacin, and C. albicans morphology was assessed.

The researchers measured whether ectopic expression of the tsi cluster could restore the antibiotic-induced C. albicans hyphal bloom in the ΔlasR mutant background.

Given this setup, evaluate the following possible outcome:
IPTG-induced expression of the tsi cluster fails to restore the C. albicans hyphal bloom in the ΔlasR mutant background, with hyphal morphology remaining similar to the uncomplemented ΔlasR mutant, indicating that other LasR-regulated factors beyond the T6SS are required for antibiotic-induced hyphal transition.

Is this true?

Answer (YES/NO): NO